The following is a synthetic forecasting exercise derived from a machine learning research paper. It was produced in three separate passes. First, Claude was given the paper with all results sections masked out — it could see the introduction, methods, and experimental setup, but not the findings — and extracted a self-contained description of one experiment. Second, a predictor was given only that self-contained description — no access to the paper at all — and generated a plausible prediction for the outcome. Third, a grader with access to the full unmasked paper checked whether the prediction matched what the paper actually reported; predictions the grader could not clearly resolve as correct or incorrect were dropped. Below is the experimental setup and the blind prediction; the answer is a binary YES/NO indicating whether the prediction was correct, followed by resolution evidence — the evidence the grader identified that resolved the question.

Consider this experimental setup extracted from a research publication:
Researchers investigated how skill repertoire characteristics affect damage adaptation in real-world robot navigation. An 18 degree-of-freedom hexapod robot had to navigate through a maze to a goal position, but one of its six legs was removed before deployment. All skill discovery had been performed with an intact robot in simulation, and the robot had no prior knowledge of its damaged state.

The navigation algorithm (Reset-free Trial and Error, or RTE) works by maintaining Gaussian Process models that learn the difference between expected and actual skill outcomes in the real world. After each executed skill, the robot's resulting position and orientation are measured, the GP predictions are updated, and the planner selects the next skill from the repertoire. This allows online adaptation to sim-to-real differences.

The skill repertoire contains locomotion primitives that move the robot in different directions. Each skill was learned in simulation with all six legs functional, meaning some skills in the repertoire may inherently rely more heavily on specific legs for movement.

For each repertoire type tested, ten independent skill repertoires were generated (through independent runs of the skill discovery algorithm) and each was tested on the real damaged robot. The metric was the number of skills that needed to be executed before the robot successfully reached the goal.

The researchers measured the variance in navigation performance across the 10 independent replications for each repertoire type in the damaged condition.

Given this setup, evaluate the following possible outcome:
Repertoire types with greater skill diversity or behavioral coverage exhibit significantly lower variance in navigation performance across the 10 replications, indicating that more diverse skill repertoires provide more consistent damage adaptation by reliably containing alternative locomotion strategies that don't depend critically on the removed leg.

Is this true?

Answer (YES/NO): NO